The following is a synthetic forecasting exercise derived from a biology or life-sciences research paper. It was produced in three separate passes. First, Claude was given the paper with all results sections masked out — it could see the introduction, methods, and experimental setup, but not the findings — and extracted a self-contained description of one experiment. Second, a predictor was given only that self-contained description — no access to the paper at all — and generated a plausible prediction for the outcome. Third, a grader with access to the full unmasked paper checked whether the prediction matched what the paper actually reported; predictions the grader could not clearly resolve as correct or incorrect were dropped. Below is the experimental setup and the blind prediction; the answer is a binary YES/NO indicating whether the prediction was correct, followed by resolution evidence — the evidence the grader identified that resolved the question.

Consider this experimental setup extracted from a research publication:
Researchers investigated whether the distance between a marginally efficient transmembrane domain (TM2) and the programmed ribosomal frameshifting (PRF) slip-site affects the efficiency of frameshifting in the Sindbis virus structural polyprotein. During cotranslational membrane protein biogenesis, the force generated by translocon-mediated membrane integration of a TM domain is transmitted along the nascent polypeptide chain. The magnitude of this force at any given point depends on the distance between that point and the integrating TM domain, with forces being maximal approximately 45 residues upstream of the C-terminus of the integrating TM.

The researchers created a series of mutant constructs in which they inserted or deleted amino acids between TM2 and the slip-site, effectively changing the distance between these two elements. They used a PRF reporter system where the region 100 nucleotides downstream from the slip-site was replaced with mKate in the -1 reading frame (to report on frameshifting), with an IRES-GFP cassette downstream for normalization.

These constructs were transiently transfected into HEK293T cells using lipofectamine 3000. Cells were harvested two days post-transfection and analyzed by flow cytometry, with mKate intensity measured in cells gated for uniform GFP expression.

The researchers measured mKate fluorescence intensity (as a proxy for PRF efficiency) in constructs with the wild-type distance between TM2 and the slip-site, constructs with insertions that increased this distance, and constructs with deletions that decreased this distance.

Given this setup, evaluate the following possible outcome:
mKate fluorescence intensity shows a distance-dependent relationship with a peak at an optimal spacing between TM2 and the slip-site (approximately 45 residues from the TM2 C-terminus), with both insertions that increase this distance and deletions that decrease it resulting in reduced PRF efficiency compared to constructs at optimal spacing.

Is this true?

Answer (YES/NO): YES